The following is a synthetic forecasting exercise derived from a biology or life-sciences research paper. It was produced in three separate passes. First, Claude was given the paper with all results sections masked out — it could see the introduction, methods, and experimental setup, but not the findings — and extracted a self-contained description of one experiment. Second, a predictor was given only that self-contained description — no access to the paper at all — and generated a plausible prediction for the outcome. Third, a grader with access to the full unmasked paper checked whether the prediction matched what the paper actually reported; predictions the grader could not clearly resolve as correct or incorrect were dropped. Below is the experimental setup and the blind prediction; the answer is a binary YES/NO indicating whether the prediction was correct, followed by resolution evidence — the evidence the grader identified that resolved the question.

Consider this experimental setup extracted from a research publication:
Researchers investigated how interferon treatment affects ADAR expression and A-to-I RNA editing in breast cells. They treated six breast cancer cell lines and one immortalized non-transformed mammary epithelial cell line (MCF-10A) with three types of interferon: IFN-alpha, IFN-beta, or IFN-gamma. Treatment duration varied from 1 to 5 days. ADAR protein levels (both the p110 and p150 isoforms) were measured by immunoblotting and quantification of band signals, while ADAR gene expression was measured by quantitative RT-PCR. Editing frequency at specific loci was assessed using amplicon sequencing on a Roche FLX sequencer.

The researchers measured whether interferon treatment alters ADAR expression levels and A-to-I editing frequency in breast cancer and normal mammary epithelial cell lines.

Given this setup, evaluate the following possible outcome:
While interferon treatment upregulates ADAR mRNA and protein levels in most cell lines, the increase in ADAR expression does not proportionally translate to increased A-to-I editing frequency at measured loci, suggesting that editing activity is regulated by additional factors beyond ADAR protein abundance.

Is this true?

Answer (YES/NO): NO